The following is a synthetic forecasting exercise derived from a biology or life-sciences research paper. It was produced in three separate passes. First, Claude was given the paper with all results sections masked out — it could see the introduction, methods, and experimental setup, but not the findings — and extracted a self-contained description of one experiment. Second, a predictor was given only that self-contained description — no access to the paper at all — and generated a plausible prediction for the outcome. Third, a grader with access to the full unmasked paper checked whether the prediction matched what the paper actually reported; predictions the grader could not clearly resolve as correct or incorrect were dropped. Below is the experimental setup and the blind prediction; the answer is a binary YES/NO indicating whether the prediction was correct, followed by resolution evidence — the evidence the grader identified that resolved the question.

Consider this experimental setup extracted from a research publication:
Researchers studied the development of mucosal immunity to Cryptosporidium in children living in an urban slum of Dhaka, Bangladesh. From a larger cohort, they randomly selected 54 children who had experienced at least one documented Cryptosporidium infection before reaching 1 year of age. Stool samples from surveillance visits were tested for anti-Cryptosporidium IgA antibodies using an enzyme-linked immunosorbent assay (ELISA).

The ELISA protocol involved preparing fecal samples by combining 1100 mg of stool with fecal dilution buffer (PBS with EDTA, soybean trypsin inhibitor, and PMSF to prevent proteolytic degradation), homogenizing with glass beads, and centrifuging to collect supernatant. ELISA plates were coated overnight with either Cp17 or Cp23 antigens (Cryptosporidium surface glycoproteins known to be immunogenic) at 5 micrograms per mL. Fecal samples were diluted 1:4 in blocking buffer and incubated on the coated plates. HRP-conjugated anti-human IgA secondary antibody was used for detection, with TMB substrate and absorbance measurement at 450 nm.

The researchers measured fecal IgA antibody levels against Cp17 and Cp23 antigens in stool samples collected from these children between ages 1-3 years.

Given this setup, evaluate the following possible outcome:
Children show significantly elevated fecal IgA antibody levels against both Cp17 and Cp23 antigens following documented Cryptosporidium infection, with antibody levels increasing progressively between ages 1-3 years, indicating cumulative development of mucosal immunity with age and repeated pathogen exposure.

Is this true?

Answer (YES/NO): NO